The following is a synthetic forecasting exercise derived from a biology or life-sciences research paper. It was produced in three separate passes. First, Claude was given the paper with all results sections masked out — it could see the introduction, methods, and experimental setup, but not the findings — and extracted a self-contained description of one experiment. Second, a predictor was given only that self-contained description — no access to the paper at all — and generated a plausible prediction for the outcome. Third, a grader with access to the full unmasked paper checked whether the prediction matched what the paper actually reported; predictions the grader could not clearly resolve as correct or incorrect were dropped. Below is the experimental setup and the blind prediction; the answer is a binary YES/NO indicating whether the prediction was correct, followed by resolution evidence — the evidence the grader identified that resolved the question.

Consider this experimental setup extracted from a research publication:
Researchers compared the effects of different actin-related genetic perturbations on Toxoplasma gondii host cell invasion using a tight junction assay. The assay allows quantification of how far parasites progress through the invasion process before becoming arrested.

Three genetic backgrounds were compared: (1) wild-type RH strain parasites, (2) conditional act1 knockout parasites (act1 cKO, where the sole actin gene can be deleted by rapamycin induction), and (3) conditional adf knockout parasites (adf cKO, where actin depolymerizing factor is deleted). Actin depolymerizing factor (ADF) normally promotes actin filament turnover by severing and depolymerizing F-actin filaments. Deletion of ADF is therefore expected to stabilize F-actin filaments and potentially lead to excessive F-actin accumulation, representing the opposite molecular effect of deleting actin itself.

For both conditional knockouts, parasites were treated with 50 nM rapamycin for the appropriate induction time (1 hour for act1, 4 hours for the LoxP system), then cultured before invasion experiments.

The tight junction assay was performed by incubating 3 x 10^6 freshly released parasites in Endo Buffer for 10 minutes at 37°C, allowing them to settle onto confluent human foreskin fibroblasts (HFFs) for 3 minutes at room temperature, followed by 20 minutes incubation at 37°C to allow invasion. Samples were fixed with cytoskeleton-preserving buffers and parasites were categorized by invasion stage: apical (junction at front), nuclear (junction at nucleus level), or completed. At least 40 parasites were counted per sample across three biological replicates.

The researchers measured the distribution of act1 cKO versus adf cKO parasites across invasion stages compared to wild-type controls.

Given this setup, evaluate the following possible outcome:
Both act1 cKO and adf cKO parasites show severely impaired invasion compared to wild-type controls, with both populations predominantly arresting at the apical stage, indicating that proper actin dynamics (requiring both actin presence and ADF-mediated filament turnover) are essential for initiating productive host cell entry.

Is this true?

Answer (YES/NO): NO